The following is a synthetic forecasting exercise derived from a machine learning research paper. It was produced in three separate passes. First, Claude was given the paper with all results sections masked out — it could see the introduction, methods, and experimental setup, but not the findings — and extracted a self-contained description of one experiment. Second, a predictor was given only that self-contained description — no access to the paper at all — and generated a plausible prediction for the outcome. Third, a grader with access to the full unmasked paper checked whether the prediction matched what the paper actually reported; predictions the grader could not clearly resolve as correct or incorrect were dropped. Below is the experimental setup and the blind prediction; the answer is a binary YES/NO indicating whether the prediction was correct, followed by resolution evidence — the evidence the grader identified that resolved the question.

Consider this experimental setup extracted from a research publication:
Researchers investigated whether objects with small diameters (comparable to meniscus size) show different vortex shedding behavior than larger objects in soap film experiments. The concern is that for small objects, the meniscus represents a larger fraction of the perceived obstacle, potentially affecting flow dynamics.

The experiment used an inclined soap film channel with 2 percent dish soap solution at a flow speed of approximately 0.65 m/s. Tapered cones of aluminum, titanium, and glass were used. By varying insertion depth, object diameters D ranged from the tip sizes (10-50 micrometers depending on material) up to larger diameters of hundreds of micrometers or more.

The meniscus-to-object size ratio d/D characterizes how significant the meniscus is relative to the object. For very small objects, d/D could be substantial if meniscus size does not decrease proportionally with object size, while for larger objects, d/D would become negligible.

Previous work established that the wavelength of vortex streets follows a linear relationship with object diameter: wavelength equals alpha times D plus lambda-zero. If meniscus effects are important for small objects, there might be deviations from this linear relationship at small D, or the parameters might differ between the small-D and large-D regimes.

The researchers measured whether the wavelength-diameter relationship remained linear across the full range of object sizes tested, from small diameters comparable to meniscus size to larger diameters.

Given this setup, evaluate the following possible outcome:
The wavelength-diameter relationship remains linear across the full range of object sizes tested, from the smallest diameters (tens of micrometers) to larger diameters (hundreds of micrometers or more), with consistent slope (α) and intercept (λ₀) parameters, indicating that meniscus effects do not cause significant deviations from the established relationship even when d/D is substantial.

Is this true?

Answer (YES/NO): NO